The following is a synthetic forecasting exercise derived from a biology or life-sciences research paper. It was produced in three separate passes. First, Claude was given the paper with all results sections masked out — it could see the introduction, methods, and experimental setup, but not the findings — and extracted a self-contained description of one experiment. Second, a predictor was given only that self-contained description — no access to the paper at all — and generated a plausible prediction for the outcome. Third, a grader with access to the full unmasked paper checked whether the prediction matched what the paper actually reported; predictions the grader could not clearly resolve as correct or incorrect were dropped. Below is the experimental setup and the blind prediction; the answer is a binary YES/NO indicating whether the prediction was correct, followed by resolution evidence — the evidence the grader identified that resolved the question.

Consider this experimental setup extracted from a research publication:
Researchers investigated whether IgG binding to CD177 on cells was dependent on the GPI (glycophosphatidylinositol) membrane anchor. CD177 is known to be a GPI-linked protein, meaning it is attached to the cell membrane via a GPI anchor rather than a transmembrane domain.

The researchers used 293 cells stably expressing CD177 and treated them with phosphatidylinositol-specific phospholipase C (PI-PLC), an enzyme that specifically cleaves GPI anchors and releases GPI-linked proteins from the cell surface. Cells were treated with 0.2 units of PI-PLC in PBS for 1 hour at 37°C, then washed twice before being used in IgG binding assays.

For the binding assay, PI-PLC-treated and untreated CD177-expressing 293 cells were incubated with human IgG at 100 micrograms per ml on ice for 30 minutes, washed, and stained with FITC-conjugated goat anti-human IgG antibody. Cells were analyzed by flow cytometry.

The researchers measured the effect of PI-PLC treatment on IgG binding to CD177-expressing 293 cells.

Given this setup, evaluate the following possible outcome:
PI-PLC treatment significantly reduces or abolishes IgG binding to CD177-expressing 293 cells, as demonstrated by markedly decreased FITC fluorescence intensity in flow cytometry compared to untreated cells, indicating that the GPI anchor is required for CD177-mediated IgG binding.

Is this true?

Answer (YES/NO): YES